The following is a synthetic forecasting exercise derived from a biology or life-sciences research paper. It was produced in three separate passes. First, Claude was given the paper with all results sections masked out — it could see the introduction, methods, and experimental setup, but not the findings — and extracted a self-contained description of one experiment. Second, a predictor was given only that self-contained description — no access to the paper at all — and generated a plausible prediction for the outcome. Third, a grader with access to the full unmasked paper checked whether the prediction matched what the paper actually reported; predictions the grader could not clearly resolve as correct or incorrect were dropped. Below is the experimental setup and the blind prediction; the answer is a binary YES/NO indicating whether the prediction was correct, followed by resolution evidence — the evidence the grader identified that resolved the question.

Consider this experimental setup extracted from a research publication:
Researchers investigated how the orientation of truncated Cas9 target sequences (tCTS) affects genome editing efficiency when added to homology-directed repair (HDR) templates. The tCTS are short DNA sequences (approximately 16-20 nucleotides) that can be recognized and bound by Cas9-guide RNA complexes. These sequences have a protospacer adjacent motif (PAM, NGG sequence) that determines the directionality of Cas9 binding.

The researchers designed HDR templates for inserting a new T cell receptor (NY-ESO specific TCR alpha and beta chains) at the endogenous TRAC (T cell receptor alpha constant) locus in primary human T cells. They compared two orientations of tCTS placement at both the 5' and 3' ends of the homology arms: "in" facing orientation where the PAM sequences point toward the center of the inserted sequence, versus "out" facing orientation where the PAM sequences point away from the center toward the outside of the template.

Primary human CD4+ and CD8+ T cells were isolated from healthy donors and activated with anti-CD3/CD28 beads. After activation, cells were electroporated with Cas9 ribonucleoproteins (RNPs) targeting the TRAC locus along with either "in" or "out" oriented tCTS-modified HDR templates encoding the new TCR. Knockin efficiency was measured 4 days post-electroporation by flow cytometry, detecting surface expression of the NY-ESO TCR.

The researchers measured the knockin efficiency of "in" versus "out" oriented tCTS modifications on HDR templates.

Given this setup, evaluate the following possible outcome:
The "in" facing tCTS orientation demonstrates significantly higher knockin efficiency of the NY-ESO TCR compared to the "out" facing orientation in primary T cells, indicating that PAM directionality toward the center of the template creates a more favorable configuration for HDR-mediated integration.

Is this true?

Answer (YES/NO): YES